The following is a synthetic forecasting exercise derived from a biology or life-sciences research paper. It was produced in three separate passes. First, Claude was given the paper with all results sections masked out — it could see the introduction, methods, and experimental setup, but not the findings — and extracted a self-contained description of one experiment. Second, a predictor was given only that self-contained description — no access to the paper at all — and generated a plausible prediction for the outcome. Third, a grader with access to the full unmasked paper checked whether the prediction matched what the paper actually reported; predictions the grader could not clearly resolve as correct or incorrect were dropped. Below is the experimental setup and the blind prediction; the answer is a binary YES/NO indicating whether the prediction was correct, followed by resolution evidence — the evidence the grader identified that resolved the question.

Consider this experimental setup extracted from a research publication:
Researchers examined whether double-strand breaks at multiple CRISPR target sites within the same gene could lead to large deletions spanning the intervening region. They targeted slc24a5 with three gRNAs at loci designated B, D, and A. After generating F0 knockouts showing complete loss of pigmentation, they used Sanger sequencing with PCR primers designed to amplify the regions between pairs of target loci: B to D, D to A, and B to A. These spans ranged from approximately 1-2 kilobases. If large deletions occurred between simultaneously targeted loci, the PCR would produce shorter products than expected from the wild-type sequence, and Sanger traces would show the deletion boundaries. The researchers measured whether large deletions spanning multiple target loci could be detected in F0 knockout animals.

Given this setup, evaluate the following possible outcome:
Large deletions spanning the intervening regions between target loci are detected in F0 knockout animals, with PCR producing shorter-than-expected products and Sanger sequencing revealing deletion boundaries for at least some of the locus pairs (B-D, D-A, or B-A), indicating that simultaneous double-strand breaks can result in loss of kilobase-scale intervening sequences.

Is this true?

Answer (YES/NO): YES